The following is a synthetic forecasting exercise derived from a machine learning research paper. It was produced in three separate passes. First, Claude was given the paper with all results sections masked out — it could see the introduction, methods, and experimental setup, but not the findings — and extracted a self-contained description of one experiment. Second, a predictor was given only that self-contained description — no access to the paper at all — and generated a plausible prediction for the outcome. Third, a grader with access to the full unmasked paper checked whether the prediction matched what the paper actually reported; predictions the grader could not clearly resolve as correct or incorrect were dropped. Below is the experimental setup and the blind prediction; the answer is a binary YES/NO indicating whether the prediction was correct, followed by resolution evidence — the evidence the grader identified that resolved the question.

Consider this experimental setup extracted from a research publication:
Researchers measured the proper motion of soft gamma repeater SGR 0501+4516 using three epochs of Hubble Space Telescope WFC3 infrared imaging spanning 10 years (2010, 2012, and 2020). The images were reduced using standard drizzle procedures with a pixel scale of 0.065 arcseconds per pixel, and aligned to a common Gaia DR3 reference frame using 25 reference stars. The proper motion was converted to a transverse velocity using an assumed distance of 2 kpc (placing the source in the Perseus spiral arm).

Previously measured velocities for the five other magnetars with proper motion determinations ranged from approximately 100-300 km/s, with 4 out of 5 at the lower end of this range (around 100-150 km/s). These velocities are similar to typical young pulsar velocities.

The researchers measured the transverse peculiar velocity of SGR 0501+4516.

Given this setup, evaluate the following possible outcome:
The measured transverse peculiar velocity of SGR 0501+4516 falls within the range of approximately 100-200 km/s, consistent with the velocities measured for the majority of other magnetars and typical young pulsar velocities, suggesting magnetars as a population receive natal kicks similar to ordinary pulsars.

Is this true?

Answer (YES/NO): NO